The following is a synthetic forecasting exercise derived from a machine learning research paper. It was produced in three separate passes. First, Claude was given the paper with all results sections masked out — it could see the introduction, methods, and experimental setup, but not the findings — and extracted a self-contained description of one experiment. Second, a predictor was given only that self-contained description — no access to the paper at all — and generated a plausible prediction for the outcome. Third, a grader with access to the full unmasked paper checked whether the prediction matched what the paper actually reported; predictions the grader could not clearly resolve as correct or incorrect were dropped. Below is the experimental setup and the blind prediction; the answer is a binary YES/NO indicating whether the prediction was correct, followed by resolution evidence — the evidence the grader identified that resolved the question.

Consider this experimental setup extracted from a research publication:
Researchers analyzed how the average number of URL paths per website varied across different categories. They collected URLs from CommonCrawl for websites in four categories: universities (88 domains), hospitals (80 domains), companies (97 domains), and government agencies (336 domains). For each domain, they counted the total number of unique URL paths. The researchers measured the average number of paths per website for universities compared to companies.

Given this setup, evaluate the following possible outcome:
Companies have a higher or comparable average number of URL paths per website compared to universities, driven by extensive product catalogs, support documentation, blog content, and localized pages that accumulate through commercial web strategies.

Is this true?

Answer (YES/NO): NO